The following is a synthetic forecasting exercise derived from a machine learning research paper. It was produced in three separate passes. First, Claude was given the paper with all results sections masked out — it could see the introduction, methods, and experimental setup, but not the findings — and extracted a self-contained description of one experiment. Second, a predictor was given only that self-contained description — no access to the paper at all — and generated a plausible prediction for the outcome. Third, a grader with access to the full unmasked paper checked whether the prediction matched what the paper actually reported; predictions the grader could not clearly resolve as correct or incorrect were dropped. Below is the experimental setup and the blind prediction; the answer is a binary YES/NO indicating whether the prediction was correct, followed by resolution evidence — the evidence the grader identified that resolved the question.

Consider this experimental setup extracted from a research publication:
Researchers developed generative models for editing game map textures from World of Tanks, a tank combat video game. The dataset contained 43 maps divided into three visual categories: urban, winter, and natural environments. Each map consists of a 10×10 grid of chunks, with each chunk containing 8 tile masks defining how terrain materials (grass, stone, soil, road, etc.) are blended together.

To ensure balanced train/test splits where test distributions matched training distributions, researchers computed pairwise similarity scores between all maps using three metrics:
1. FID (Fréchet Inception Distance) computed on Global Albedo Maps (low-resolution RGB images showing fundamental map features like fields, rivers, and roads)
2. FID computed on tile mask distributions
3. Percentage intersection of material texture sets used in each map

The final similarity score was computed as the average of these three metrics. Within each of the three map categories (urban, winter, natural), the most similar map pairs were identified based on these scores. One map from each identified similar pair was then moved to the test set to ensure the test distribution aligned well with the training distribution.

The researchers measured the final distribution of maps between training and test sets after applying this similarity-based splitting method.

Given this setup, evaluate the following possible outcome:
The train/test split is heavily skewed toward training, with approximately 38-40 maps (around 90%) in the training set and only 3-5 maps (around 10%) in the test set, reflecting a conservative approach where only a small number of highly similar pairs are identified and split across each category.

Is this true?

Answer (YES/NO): YES